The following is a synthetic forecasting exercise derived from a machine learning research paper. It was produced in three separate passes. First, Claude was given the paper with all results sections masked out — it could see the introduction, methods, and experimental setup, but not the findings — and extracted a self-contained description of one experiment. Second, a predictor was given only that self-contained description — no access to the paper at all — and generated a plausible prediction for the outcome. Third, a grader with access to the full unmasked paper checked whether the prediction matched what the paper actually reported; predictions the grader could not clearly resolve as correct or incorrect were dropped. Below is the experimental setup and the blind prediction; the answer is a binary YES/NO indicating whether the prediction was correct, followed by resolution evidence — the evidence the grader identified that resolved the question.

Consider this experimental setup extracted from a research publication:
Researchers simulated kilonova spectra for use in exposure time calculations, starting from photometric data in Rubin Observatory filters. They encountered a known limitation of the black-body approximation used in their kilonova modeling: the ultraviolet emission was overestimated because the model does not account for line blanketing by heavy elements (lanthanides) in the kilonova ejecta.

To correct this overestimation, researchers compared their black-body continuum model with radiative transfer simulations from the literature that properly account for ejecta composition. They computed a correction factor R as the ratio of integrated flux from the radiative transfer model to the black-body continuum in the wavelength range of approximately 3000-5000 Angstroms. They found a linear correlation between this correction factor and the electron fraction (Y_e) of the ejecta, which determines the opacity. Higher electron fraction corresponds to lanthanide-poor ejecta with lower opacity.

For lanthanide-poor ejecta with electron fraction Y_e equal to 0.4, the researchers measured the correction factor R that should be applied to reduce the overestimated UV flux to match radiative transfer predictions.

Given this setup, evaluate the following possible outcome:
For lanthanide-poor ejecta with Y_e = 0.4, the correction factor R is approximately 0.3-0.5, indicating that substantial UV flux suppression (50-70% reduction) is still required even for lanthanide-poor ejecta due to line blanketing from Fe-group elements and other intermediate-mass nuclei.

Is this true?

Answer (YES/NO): YES